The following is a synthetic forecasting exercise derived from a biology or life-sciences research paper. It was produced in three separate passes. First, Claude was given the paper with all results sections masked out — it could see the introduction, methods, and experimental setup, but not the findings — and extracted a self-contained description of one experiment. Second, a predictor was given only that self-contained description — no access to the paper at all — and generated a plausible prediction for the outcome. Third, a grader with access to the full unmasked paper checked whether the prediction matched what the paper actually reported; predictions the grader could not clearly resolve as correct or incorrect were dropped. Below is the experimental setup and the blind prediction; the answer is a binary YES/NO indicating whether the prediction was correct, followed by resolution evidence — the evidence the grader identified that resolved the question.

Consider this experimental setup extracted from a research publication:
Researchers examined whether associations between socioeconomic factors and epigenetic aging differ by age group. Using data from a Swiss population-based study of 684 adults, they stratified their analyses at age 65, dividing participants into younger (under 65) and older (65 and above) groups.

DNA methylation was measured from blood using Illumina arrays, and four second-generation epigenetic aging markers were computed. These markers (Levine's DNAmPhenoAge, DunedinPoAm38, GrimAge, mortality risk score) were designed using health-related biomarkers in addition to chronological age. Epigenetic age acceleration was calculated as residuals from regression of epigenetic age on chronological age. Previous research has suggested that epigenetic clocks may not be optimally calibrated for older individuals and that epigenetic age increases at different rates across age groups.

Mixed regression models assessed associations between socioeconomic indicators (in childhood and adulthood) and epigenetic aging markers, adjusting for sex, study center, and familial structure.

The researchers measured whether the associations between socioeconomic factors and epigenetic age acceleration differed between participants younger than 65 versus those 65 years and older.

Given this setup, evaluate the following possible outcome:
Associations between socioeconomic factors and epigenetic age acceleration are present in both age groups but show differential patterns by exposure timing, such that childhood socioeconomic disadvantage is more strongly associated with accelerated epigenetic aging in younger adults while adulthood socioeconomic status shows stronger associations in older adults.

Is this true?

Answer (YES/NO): NO